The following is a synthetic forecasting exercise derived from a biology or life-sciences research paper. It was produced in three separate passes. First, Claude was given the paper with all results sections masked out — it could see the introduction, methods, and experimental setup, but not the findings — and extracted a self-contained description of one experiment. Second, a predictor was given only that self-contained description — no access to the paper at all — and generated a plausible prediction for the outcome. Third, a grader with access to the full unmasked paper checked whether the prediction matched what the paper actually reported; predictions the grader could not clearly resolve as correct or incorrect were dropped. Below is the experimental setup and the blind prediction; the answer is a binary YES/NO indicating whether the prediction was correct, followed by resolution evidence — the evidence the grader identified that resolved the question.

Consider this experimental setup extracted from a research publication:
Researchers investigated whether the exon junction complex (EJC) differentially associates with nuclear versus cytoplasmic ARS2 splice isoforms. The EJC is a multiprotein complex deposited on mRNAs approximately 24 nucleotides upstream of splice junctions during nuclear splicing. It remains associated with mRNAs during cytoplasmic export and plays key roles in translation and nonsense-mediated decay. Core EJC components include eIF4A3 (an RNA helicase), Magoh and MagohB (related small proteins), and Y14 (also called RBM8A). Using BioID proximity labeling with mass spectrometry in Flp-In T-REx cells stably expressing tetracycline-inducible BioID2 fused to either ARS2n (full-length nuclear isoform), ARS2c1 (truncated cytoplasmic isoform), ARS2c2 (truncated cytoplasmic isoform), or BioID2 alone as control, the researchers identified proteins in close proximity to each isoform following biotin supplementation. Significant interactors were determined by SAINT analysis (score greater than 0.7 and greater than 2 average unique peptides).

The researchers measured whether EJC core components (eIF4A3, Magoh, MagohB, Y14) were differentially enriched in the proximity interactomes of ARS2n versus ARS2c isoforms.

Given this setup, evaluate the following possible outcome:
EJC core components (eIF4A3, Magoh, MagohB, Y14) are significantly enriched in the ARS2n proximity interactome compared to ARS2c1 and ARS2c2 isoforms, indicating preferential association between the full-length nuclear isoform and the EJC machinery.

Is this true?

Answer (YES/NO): YES